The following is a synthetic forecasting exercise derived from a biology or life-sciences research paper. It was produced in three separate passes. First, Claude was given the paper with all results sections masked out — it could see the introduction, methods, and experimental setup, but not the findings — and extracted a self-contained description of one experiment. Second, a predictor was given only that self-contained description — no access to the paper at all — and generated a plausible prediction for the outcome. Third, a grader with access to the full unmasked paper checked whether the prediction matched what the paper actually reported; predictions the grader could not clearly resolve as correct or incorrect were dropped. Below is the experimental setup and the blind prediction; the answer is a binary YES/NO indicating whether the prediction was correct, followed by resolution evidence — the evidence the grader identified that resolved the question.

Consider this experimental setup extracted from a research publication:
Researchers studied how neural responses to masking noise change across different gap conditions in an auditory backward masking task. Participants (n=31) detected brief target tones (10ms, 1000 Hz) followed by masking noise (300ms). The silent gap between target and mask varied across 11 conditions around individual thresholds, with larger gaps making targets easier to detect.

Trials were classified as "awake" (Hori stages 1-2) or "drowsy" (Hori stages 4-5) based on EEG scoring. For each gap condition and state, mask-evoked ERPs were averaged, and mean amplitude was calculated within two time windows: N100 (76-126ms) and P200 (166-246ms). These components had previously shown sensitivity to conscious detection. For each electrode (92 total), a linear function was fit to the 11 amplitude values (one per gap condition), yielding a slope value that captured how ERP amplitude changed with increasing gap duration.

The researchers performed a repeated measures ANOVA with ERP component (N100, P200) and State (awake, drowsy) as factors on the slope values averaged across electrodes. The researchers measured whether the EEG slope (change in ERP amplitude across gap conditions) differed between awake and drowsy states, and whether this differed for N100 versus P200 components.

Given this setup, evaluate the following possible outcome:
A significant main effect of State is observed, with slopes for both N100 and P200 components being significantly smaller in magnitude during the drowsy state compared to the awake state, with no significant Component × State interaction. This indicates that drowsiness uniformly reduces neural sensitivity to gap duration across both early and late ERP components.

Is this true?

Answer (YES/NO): NO